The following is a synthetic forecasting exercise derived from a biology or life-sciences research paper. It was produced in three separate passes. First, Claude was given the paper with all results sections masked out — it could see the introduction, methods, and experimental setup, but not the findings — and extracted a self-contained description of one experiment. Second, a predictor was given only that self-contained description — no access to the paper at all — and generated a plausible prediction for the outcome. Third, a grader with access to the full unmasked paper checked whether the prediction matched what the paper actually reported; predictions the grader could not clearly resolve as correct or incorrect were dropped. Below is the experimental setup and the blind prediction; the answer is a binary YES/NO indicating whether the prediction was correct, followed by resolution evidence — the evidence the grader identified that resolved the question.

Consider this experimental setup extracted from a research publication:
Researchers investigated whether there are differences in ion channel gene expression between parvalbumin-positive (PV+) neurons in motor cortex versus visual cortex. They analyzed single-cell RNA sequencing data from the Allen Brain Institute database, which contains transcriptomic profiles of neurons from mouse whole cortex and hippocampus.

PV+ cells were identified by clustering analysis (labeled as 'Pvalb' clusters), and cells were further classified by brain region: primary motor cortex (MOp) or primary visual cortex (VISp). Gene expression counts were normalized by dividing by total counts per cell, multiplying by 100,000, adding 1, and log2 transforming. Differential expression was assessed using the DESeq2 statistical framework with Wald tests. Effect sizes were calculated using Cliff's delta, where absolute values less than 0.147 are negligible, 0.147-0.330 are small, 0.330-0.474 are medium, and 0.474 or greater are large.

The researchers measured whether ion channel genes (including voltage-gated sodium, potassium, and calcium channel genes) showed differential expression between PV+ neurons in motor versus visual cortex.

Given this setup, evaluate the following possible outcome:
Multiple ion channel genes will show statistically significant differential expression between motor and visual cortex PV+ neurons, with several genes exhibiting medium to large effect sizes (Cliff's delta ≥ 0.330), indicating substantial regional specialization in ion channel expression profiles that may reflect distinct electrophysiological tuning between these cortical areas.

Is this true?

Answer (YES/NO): NO